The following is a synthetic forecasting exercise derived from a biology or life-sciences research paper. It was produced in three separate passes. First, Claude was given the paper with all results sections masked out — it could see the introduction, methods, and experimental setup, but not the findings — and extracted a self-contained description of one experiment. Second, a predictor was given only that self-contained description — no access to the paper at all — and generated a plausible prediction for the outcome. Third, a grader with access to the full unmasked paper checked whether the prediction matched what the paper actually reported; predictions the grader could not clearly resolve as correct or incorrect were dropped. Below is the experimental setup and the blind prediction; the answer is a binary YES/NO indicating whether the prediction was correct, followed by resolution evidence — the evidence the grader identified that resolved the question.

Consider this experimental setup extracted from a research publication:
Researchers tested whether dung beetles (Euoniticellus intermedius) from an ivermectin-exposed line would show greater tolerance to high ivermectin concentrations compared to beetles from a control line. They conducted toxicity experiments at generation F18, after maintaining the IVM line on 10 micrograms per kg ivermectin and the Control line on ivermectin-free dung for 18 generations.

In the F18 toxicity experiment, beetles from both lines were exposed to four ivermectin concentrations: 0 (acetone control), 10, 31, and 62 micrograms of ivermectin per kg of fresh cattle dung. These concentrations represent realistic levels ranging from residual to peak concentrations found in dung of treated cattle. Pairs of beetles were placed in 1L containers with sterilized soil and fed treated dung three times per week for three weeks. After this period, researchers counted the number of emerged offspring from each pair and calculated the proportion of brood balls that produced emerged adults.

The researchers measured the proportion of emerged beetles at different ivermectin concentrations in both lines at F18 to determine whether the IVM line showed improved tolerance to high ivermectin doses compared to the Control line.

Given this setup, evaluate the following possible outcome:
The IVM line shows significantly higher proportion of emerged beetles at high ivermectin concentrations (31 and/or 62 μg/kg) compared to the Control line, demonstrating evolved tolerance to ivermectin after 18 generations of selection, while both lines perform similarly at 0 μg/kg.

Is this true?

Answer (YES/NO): NO